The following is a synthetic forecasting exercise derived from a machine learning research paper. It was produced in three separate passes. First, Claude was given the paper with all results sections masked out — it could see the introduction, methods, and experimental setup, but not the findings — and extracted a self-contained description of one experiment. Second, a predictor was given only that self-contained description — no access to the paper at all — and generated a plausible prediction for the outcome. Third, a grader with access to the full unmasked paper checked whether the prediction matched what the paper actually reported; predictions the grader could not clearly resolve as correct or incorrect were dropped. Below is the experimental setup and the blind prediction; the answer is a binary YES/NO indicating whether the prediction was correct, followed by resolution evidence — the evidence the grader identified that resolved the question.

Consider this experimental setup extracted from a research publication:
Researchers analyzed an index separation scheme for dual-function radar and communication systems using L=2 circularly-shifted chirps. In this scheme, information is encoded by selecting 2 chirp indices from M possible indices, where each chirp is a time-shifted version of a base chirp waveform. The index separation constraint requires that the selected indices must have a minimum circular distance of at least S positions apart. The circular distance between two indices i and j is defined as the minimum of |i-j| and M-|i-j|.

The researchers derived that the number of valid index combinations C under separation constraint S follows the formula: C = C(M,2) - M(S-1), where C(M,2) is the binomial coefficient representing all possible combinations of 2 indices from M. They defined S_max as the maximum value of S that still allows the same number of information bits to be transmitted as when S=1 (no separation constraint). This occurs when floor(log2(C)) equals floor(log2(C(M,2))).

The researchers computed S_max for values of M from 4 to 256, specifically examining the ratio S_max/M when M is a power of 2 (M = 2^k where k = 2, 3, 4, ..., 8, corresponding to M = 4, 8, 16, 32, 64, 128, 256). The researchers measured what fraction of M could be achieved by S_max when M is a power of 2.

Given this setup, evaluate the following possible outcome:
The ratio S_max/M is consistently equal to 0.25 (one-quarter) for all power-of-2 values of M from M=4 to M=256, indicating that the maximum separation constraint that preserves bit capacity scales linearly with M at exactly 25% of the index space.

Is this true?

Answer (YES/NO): YES